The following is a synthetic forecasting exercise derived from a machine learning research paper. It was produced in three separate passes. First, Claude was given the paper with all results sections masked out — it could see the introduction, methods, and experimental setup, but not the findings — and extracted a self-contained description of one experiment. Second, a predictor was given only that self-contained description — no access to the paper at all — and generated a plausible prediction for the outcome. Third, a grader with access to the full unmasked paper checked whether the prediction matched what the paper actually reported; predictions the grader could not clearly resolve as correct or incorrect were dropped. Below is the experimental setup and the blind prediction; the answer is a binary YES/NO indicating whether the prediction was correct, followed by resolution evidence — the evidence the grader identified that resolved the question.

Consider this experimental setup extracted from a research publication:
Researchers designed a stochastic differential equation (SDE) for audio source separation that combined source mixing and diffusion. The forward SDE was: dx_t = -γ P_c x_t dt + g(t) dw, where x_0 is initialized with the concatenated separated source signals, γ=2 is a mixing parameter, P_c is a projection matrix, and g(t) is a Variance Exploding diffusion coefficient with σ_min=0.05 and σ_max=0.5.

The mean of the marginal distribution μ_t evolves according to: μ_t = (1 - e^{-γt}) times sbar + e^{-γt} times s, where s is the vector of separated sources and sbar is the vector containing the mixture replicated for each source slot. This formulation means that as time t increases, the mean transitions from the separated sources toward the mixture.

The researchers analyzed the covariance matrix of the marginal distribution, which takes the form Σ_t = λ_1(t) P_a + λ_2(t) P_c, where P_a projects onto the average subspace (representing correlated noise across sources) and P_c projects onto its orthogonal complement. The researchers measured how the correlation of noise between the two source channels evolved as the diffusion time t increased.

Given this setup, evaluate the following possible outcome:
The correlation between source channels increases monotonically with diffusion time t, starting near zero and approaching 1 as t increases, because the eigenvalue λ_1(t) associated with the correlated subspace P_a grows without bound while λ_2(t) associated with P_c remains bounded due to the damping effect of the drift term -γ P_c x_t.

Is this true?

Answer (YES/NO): NO